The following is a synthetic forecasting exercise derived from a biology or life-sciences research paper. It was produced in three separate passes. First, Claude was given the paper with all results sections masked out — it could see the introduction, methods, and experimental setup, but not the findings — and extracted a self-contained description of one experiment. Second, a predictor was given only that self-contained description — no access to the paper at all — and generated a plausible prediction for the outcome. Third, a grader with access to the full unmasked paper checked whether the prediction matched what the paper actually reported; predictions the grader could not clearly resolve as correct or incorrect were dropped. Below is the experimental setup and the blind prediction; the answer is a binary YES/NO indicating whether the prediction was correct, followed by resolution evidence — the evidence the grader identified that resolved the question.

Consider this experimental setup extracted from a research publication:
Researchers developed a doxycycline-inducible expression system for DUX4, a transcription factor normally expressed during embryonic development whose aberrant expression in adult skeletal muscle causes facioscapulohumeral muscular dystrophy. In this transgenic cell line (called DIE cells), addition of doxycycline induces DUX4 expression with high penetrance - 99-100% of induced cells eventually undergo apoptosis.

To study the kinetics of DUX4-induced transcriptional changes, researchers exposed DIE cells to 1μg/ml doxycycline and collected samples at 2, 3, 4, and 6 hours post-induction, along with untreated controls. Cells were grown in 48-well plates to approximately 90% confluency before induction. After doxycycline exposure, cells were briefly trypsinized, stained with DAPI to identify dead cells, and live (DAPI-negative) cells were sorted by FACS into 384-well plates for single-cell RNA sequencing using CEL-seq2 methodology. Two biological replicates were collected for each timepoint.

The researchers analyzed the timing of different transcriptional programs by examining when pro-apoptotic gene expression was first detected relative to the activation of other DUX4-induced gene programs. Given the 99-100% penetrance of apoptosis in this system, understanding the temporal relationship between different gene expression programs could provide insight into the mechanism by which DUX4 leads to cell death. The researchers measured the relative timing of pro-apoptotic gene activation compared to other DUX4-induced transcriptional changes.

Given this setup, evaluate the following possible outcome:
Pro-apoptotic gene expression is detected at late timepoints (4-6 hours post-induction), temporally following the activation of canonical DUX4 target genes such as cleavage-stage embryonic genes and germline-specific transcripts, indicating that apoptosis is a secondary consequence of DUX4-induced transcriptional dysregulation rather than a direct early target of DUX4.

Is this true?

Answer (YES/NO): YES